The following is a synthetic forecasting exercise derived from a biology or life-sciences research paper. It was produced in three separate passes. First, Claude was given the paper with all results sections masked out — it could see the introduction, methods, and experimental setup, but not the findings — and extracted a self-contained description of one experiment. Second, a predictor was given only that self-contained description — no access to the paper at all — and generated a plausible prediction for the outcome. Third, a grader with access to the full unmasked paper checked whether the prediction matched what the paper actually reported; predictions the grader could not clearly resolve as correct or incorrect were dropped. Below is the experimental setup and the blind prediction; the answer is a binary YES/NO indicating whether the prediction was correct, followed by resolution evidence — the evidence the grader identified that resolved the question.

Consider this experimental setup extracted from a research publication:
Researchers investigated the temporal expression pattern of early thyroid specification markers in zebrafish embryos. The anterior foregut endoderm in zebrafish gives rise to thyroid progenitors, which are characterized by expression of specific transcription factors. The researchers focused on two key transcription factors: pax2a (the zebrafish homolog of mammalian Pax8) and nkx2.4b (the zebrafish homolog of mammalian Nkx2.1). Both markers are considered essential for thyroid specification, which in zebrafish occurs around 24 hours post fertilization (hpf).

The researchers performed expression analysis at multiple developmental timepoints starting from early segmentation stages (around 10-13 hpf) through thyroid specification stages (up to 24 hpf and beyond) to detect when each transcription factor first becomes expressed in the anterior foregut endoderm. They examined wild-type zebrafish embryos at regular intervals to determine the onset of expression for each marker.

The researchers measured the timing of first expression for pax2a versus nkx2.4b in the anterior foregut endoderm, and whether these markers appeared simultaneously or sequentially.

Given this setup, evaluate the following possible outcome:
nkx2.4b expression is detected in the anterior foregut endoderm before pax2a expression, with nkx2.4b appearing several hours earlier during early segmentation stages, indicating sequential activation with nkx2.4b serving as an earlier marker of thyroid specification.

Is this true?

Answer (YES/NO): NO